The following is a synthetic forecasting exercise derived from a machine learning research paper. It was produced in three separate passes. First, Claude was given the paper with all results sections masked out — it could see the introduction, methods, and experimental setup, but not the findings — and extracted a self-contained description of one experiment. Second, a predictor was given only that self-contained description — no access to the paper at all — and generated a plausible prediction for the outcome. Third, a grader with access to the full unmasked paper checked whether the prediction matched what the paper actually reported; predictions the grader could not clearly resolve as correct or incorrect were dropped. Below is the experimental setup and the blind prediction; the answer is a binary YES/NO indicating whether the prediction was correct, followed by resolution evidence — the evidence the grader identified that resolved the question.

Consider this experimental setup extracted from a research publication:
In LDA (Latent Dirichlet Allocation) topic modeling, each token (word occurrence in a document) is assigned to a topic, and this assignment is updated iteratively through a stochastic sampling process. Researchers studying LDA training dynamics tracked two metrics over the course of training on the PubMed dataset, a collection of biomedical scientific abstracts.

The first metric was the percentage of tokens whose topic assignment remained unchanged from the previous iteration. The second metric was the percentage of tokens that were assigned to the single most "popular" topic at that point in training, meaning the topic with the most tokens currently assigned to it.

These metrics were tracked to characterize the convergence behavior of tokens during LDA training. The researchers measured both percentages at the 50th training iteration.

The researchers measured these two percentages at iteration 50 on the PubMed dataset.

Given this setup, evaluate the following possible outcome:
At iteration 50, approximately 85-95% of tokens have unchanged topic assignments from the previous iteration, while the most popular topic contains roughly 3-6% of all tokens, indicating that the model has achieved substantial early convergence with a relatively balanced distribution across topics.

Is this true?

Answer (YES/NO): NO